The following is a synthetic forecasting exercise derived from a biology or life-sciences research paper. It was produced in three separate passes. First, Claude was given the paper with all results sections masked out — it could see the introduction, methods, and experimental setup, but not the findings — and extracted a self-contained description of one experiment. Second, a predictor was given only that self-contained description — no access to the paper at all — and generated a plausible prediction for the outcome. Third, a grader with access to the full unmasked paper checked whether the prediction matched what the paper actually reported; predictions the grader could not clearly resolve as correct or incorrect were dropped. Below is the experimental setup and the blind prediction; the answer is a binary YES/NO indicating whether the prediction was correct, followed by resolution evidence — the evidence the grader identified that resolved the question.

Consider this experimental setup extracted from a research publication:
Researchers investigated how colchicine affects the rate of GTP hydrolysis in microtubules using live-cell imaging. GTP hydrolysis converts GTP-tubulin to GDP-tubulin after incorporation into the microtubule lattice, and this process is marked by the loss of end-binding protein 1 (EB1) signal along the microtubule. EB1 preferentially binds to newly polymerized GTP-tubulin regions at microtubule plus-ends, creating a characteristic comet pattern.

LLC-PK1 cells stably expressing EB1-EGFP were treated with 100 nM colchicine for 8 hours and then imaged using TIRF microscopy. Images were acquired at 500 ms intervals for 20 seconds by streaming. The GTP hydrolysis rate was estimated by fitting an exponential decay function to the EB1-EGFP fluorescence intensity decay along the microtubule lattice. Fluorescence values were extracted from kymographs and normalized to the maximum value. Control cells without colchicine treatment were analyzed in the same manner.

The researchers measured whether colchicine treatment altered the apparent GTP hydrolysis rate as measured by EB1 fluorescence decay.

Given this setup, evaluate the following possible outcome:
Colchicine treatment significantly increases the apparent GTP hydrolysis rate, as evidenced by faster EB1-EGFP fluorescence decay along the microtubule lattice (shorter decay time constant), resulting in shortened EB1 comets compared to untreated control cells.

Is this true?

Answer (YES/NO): NO